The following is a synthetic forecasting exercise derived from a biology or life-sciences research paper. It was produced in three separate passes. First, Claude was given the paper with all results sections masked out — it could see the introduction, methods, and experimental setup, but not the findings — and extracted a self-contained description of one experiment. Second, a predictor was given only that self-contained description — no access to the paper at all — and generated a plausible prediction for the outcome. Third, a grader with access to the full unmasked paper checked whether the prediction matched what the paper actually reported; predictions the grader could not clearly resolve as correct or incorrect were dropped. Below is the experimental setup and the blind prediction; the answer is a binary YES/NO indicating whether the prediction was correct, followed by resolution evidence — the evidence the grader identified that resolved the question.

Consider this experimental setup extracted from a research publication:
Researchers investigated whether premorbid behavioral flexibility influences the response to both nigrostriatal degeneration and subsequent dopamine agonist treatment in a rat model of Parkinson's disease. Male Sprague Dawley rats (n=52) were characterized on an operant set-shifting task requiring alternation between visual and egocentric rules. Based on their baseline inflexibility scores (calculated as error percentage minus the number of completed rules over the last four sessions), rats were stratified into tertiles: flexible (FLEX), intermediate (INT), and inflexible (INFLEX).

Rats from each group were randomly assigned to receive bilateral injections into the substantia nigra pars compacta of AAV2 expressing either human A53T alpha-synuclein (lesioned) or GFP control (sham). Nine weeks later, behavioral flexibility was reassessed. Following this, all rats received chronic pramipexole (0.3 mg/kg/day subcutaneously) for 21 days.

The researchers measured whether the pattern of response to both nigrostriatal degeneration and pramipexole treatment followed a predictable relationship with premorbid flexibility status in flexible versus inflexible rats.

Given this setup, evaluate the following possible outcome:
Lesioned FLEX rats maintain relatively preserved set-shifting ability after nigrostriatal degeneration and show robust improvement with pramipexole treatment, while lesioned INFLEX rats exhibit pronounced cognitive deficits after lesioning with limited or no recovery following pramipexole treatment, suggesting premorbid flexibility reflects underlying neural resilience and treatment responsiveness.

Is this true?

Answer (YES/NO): NO